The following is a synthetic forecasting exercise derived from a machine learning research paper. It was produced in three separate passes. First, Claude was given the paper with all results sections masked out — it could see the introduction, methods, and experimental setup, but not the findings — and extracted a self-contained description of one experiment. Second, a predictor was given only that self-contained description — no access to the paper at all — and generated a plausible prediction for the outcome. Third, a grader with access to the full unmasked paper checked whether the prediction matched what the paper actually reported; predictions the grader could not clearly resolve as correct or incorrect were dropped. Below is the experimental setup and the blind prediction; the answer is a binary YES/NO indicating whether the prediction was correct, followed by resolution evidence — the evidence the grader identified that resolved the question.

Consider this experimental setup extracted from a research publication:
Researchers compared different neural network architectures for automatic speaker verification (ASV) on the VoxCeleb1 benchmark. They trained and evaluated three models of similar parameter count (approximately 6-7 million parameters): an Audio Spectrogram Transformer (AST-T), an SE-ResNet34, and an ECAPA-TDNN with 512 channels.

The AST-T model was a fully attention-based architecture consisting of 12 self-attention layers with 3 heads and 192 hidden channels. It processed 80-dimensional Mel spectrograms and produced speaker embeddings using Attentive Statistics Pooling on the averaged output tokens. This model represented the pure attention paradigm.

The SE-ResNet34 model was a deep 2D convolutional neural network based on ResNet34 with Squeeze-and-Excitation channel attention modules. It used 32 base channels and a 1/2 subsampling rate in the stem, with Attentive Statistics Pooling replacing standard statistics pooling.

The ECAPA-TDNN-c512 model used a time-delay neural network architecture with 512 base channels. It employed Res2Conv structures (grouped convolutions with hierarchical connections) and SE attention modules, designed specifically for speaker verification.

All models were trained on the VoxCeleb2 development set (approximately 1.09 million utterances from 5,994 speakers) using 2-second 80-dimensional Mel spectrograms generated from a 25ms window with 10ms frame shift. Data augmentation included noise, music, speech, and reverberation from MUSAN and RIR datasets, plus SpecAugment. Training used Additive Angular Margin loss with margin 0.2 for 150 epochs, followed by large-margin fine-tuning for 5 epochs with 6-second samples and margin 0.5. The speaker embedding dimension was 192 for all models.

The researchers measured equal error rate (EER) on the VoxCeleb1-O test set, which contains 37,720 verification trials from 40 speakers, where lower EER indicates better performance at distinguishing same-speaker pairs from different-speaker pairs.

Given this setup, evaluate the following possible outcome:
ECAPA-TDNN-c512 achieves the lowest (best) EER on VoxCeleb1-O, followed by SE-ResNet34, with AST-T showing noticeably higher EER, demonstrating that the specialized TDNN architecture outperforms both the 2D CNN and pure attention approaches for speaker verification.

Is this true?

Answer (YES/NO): YES